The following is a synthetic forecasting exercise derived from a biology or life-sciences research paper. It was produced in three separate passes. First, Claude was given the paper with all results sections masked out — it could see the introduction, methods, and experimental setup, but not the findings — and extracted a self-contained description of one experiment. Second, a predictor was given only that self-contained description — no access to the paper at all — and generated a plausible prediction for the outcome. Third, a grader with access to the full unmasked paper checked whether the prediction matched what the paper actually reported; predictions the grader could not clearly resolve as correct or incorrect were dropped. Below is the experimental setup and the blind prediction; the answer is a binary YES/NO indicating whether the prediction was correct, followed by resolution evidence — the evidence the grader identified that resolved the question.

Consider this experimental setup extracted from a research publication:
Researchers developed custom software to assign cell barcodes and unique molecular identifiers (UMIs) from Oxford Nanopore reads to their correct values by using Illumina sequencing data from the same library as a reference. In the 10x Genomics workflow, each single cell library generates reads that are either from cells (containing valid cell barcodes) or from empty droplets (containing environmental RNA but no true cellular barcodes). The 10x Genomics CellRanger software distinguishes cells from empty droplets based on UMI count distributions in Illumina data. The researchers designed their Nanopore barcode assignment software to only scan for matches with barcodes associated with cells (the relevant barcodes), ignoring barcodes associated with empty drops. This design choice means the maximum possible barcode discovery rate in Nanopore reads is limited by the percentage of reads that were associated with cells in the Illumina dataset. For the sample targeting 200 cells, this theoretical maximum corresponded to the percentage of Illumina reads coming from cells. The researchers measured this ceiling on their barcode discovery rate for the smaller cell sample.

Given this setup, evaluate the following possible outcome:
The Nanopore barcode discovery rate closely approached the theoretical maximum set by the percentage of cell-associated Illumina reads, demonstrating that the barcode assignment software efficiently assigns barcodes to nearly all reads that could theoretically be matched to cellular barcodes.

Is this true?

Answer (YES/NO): NO